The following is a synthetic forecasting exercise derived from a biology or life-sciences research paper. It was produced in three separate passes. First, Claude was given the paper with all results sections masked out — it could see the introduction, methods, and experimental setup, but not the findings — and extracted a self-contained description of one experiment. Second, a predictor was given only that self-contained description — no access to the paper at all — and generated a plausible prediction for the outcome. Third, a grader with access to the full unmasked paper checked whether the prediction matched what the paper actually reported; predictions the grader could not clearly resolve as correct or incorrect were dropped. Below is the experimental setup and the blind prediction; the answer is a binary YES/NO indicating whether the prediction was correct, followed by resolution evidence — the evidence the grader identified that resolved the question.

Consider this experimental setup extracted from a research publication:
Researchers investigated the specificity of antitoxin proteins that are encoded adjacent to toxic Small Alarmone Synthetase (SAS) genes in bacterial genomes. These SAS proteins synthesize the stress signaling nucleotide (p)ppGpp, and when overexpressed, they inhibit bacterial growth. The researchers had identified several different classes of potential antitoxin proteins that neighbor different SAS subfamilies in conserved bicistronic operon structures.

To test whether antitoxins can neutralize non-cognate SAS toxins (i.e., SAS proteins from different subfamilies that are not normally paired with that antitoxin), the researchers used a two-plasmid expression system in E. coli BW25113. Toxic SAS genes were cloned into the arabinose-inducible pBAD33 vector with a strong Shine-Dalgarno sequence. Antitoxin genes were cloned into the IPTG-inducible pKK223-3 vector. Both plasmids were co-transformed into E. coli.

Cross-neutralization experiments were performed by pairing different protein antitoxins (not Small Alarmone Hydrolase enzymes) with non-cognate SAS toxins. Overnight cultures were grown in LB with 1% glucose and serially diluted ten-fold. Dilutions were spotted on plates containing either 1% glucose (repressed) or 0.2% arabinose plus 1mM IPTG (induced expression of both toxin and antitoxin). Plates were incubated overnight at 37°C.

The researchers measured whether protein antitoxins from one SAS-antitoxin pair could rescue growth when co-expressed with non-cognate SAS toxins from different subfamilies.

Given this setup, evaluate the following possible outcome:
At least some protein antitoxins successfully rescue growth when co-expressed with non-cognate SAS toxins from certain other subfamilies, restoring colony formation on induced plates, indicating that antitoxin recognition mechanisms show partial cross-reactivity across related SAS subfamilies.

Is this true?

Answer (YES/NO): NO